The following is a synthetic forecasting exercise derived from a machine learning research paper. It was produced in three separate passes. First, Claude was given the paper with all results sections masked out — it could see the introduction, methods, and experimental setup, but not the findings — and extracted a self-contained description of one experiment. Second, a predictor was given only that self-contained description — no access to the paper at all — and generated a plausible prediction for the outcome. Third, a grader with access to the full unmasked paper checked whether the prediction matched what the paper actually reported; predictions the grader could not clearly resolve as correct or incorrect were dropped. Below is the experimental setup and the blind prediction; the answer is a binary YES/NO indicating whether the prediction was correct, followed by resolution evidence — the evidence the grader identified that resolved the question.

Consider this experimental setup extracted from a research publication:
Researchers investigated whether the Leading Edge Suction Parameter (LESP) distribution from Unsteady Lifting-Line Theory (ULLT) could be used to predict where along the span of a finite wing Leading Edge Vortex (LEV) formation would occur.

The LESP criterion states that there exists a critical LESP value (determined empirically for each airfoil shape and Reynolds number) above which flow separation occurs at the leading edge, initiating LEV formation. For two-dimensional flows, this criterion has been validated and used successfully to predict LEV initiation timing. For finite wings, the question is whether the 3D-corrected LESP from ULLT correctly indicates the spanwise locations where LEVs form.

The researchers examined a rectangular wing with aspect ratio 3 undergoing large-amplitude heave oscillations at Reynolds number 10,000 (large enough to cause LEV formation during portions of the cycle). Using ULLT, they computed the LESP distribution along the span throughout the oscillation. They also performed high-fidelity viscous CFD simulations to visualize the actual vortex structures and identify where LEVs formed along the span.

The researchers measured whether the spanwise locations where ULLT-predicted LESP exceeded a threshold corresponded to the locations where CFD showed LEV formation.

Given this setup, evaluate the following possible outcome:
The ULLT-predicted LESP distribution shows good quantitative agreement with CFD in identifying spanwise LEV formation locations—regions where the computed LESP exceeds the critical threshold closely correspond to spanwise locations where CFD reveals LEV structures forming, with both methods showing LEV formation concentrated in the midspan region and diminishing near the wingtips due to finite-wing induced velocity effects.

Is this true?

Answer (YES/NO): NO